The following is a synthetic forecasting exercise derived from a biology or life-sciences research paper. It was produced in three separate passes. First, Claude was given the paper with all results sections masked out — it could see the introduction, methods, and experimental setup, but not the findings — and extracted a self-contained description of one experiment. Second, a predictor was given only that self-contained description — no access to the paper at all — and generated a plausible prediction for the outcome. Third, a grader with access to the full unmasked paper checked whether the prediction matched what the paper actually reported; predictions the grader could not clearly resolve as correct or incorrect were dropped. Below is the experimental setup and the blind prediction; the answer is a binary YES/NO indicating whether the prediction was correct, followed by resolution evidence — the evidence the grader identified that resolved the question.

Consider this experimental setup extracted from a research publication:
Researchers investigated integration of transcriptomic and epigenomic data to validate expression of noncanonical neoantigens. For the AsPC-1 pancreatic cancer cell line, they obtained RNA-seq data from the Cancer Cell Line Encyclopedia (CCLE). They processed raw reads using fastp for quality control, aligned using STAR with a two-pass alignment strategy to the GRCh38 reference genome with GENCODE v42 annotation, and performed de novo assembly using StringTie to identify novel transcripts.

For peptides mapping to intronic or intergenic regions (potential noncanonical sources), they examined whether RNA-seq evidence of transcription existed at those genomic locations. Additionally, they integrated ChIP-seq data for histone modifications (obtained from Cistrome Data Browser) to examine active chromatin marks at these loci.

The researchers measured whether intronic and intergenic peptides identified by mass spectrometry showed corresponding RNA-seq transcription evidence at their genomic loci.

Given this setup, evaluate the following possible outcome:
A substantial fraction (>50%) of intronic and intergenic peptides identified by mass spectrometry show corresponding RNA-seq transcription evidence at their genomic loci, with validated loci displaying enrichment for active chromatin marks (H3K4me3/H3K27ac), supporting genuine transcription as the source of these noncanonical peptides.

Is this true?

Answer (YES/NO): NO